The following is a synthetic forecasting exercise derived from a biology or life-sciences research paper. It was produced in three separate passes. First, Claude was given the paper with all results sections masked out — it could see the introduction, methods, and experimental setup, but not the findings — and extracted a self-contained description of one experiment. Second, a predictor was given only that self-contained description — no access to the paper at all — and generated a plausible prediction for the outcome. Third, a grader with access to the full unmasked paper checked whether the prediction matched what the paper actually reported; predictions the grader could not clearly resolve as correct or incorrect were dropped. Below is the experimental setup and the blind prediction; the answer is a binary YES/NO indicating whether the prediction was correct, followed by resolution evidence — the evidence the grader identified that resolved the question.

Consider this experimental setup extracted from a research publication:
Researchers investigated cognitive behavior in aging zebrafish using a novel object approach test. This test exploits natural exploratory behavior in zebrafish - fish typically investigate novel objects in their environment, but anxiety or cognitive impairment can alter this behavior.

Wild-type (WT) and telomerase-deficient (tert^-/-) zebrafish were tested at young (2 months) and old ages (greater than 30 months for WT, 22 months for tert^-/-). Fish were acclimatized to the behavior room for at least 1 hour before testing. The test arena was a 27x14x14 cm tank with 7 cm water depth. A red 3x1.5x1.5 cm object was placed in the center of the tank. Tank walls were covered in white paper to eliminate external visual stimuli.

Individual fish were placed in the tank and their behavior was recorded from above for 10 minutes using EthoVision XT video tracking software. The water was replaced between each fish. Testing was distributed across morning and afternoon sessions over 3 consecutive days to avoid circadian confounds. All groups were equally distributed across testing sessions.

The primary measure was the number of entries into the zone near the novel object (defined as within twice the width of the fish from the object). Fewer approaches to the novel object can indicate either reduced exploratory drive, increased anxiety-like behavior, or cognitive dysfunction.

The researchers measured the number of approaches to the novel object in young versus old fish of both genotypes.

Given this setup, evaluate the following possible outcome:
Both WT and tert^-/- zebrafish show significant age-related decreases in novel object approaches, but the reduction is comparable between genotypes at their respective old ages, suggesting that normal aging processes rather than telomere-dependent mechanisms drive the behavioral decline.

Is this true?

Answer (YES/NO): NO